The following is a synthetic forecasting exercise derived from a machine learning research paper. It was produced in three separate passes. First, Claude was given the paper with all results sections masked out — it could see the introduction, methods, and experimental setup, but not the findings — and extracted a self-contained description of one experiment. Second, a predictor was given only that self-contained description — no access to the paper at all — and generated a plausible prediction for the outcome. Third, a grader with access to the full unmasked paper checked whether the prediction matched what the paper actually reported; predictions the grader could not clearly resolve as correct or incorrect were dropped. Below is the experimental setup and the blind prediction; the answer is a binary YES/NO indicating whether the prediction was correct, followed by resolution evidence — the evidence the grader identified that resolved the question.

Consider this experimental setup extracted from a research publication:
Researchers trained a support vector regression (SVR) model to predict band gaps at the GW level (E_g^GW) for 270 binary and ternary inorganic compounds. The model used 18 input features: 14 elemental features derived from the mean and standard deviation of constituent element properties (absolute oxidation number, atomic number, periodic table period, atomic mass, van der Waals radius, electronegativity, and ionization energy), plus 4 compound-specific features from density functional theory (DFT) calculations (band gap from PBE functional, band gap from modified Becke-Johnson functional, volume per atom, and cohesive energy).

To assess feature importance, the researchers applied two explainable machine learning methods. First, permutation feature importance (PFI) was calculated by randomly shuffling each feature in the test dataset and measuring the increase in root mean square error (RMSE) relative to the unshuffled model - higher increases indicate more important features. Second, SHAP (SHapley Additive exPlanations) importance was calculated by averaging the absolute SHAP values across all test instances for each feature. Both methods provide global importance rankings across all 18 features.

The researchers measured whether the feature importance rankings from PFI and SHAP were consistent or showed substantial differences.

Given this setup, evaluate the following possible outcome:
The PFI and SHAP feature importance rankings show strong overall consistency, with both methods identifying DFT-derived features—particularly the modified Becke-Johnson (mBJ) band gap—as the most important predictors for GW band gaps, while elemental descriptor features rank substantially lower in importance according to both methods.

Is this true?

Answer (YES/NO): NO